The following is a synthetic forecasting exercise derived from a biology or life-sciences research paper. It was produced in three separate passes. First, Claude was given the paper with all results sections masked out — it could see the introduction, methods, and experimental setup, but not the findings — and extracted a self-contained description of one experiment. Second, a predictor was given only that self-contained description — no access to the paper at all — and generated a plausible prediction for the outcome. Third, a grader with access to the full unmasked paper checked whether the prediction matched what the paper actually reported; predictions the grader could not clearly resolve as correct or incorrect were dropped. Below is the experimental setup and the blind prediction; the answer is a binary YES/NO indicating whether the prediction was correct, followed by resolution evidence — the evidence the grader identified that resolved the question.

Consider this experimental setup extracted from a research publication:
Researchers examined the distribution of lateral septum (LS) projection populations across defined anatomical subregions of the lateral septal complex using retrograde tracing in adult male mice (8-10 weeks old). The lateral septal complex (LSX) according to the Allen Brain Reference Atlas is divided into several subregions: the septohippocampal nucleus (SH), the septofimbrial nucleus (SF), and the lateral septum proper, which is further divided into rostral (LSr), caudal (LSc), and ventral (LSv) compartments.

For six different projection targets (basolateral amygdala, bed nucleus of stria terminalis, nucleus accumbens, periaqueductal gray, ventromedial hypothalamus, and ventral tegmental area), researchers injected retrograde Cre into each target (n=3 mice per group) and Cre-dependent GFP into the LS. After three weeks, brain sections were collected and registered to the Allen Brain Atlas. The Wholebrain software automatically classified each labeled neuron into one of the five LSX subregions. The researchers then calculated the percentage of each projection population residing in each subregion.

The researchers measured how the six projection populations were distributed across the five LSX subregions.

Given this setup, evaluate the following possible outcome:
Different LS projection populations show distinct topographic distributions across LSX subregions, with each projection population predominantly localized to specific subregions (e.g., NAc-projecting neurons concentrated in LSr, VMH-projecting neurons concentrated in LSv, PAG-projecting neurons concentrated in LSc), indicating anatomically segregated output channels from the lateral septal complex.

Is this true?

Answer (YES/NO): NO